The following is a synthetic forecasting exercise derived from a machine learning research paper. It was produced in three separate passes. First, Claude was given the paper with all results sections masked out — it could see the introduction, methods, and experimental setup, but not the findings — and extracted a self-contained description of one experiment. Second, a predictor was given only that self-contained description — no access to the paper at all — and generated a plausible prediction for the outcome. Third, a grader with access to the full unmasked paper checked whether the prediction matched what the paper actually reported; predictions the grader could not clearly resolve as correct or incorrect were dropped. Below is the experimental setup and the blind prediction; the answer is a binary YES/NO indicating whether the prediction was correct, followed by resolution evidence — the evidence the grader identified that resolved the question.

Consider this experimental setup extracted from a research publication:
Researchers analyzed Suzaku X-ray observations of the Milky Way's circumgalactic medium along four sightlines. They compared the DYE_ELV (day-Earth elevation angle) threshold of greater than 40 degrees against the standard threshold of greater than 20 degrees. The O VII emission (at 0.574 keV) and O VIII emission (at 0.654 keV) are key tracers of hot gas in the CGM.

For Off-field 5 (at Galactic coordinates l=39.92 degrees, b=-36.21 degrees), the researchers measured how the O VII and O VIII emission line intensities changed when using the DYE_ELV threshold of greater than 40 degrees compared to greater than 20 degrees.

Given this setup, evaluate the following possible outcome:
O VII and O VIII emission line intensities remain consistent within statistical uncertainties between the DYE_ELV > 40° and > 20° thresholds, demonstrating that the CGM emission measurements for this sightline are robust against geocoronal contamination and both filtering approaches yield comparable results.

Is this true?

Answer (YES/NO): YES